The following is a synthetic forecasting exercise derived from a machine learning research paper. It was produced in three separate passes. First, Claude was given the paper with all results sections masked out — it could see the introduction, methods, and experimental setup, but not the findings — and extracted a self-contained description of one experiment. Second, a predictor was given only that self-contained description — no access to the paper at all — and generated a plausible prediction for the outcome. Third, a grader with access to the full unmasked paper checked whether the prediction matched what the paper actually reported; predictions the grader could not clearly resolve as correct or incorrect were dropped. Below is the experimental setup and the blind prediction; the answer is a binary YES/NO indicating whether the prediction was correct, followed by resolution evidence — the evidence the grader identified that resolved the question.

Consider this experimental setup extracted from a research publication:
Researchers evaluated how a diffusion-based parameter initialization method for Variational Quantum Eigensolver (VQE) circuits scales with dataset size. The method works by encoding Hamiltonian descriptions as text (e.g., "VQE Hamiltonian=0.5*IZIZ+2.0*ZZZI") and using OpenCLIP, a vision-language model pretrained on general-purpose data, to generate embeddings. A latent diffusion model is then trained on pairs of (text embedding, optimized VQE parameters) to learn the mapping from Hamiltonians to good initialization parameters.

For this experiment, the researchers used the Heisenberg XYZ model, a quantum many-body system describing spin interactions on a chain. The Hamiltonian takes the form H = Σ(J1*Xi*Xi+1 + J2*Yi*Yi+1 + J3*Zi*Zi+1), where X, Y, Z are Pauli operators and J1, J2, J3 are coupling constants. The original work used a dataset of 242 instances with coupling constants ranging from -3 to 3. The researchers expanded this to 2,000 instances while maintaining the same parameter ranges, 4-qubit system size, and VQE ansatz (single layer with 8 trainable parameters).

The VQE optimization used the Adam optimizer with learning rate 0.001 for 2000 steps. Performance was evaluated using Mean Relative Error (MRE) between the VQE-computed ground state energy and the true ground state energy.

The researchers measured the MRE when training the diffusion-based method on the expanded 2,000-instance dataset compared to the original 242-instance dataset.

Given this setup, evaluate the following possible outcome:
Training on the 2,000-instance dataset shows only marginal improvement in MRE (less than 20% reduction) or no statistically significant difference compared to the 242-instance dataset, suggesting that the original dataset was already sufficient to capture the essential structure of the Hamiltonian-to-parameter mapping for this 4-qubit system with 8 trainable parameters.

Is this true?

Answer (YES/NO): NO